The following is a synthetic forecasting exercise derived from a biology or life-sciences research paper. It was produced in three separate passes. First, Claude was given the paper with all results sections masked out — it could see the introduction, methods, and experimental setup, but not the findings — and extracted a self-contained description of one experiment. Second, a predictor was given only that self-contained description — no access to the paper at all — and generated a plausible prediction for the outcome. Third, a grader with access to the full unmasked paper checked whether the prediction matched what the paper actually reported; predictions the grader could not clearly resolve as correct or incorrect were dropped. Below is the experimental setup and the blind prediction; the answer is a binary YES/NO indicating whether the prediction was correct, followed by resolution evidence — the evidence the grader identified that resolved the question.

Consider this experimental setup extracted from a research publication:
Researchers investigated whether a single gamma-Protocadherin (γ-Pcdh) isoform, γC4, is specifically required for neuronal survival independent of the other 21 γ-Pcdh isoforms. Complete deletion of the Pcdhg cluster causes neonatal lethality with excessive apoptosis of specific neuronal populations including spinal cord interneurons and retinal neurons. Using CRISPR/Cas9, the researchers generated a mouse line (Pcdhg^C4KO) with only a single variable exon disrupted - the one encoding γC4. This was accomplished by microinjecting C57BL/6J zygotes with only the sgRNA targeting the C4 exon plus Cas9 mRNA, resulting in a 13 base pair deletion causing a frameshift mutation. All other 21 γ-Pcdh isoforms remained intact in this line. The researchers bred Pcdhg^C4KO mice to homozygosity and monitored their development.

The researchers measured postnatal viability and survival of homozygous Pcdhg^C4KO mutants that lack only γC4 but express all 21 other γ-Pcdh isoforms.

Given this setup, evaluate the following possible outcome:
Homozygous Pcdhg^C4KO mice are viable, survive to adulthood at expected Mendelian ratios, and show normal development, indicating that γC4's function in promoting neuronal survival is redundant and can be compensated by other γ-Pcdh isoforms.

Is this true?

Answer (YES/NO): NO